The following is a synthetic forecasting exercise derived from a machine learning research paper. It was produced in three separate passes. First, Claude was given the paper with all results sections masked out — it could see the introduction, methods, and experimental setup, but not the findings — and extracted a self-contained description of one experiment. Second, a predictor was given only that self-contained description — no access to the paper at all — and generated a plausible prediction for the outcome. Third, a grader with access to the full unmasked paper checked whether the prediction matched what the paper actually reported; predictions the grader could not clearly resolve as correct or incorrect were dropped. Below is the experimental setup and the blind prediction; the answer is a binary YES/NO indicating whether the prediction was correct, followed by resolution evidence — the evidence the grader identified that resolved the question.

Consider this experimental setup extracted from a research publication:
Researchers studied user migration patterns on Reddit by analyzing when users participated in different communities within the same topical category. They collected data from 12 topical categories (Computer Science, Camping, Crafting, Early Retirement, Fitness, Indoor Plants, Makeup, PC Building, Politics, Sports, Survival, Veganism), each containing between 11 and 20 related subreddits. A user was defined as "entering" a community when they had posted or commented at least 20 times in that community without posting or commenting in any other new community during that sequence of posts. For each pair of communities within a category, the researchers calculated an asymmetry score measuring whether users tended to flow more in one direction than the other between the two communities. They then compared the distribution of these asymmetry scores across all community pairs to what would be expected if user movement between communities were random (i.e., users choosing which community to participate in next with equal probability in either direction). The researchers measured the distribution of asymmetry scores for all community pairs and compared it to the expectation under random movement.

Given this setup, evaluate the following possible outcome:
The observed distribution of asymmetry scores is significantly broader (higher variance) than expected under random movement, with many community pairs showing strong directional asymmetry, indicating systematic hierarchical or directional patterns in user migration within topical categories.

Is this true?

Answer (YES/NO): YES